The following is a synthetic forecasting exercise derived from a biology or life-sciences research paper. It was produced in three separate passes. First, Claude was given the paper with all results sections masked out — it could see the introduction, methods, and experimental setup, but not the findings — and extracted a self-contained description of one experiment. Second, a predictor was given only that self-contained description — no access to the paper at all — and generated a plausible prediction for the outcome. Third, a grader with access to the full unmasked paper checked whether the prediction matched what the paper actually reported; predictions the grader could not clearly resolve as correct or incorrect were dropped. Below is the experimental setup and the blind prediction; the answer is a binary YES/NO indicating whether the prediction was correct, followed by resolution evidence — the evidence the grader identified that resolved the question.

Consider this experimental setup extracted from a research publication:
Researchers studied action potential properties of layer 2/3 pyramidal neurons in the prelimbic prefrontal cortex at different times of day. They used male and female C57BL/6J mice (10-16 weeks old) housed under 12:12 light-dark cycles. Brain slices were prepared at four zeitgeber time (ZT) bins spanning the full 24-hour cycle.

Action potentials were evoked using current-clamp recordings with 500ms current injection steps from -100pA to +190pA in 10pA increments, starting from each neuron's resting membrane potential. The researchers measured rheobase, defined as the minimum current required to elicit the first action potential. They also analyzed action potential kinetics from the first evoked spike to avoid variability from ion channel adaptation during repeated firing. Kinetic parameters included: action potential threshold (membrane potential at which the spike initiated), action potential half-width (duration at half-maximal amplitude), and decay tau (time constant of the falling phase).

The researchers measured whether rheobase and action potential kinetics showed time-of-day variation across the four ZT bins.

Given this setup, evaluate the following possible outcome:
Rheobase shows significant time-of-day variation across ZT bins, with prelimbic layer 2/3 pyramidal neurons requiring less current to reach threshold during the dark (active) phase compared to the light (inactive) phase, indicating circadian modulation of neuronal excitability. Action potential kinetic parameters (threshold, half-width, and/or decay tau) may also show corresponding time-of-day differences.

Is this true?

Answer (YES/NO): NO